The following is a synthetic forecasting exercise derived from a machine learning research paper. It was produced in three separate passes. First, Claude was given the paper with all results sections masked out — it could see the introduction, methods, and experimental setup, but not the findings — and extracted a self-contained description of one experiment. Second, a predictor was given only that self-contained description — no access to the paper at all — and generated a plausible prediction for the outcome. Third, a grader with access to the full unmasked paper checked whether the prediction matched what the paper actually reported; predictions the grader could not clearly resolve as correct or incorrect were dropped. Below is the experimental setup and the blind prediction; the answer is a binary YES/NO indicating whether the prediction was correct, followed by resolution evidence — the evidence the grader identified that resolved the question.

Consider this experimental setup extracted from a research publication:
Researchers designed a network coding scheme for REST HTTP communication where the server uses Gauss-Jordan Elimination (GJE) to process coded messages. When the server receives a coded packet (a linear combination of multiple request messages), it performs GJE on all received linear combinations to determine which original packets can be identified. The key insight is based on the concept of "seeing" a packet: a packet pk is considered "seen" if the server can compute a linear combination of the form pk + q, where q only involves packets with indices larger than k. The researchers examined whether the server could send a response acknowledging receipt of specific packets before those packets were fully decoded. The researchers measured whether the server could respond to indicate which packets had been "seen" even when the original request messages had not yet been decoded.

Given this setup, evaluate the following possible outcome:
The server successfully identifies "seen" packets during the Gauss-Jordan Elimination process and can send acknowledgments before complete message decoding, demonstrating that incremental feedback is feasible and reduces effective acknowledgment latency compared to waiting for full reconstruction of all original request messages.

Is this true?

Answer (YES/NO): YES